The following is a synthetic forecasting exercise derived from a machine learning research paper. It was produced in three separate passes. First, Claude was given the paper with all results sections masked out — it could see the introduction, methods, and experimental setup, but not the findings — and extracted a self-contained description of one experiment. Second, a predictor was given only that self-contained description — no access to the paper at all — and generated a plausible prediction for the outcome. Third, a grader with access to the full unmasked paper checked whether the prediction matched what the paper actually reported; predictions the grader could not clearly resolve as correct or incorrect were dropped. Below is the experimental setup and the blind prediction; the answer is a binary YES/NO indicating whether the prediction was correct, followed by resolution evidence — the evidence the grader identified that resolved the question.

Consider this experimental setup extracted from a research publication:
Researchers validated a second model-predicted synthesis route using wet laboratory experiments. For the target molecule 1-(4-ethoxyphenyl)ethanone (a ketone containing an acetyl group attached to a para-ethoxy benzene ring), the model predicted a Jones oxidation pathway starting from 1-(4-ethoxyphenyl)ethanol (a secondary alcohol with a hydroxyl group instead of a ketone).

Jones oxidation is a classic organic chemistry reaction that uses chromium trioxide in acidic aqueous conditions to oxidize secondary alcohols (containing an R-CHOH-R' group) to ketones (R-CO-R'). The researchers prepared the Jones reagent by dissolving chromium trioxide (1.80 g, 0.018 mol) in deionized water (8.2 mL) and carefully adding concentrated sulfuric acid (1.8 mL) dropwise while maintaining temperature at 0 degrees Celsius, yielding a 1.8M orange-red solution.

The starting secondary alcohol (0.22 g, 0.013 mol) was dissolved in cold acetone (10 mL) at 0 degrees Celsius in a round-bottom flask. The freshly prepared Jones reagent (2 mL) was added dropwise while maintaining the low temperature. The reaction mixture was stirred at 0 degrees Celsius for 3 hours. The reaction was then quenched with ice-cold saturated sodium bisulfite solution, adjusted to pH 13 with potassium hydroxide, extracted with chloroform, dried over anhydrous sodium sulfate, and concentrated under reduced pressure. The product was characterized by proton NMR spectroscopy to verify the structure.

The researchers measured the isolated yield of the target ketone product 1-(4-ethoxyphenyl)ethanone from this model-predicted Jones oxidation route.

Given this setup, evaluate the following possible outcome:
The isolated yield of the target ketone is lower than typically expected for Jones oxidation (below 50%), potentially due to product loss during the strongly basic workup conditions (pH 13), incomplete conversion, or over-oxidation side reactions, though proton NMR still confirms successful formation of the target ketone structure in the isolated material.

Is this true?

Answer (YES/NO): NO